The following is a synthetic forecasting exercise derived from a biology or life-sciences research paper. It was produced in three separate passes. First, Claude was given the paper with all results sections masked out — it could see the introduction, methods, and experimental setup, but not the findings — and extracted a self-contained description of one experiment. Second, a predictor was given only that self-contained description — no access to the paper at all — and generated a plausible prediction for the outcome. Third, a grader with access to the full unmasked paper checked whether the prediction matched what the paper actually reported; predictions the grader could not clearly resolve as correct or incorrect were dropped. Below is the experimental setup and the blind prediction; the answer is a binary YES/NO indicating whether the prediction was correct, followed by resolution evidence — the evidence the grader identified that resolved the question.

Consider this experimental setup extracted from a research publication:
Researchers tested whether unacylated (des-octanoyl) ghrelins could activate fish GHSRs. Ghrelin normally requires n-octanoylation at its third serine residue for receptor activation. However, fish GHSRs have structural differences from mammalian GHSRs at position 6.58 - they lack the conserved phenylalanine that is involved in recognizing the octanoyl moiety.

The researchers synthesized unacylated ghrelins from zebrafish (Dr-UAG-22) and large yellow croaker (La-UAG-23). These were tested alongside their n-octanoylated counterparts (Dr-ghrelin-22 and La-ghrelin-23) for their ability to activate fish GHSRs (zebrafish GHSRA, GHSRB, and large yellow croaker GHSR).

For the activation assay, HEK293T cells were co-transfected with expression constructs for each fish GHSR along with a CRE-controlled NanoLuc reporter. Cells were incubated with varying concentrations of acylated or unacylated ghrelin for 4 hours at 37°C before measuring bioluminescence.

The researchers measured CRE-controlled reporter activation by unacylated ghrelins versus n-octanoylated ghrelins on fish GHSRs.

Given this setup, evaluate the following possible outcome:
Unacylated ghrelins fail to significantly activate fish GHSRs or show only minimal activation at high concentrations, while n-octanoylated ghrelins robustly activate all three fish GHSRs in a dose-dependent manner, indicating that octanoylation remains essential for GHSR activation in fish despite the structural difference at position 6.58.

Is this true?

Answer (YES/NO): NO